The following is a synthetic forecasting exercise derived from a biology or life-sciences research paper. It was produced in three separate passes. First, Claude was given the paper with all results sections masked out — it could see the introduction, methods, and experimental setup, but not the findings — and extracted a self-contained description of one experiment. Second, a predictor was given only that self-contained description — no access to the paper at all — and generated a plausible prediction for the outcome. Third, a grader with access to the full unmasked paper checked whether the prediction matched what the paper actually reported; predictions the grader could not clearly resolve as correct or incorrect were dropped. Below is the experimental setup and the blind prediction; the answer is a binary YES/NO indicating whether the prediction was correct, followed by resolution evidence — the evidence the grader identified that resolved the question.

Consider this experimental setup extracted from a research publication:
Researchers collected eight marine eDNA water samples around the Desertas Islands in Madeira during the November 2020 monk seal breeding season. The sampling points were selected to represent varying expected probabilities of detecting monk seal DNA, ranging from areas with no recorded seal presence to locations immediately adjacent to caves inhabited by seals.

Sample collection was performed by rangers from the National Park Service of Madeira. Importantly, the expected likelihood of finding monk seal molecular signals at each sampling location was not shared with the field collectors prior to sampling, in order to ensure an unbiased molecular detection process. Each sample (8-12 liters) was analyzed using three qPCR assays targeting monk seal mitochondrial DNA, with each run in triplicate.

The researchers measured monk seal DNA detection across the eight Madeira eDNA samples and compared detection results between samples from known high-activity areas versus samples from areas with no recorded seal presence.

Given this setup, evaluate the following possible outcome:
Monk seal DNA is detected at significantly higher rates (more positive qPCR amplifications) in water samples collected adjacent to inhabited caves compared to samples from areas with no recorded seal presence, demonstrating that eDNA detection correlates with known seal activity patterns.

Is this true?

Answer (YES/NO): YES